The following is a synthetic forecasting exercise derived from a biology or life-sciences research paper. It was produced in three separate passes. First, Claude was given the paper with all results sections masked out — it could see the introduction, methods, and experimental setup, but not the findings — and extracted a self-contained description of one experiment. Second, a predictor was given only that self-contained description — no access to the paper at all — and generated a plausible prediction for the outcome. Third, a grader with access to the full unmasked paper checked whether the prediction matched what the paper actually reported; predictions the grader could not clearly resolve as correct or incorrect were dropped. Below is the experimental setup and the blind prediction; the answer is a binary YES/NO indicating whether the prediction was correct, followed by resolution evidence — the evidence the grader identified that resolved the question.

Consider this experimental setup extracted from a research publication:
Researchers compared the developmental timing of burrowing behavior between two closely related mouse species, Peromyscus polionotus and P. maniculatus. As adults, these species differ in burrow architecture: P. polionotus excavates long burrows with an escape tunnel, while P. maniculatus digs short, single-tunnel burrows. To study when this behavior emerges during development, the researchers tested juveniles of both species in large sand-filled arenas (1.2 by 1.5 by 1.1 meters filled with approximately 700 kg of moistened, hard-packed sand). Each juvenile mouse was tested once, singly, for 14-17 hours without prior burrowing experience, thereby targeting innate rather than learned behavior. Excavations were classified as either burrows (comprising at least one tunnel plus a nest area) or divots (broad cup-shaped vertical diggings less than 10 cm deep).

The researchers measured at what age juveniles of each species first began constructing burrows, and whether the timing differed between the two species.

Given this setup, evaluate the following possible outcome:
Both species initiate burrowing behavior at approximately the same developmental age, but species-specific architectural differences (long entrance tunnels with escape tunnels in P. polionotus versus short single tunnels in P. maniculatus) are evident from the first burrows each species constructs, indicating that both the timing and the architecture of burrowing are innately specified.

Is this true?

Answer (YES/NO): NO